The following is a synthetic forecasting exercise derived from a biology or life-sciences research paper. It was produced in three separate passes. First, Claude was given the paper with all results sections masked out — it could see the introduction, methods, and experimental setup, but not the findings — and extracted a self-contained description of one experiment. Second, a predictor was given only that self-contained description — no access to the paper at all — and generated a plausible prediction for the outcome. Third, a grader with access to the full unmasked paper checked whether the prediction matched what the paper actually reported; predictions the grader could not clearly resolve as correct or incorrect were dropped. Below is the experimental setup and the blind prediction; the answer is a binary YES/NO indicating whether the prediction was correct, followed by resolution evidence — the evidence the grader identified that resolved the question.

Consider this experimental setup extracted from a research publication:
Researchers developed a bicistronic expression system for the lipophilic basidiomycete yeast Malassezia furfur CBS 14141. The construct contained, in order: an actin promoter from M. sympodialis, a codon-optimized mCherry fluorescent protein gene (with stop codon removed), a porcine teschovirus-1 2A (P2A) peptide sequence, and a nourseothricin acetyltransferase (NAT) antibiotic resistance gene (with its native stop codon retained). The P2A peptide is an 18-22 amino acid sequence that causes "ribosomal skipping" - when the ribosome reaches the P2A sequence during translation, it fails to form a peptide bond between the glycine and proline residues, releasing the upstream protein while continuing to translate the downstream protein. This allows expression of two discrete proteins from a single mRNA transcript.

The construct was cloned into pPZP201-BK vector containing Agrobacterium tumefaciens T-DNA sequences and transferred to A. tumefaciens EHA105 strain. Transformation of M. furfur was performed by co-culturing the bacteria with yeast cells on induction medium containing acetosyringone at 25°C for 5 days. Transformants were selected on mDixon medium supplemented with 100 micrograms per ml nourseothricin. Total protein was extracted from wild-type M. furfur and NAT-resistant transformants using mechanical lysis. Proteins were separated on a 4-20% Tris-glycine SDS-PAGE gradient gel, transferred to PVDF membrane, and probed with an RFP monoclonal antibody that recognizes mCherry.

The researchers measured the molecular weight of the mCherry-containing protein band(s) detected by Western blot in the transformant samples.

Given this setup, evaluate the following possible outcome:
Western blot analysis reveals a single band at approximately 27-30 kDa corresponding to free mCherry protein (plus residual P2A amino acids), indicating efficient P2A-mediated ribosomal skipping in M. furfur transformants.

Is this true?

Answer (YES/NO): YES